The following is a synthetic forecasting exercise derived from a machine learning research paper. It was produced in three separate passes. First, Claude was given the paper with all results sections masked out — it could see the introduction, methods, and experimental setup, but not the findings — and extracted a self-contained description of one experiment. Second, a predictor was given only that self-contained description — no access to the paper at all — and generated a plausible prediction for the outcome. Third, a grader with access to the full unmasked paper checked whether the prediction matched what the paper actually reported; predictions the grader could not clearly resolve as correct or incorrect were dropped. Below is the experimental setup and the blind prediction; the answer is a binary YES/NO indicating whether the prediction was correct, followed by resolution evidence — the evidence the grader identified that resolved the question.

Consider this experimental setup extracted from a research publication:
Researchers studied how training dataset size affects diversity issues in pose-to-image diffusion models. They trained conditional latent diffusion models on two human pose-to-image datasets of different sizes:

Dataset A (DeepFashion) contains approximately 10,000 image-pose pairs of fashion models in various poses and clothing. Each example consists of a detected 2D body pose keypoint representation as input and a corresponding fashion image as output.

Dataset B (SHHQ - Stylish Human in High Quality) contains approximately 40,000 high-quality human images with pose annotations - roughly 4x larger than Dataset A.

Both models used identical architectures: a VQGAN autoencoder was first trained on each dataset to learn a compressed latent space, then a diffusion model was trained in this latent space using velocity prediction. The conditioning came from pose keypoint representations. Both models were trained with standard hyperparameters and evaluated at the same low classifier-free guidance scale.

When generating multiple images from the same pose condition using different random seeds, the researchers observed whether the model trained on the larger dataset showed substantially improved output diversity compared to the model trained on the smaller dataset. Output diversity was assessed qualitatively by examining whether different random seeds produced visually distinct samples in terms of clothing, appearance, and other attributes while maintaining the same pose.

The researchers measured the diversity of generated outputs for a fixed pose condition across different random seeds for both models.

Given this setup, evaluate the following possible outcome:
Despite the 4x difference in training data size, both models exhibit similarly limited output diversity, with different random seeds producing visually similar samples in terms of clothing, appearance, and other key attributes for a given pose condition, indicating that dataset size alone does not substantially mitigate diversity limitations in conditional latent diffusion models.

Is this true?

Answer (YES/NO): YES